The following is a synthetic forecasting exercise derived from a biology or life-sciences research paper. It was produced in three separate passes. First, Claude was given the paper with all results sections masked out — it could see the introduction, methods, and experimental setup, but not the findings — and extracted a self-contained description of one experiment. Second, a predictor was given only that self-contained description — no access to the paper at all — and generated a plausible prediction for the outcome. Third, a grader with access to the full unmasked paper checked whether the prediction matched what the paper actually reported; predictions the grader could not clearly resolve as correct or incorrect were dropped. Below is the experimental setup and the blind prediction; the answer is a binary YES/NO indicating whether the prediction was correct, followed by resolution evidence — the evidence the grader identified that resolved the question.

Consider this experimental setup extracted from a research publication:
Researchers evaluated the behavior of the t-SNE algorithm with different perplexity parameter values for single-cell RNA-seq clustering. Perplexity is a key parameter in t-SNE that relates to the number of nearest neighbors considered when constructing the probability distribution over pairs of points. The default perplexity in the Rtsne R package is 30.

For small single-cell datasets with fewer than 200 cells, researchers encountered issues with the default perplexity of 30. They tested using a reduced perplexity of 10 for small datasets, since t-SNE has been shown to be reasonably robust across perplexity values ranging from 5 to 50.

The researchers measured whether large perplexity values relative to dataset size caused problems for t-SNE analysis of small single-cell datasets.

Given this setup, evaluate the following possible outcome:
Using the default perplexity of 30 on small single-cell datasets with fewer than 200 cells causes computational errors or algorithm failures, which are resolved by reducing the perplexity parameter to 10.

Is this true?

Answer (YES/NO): YES